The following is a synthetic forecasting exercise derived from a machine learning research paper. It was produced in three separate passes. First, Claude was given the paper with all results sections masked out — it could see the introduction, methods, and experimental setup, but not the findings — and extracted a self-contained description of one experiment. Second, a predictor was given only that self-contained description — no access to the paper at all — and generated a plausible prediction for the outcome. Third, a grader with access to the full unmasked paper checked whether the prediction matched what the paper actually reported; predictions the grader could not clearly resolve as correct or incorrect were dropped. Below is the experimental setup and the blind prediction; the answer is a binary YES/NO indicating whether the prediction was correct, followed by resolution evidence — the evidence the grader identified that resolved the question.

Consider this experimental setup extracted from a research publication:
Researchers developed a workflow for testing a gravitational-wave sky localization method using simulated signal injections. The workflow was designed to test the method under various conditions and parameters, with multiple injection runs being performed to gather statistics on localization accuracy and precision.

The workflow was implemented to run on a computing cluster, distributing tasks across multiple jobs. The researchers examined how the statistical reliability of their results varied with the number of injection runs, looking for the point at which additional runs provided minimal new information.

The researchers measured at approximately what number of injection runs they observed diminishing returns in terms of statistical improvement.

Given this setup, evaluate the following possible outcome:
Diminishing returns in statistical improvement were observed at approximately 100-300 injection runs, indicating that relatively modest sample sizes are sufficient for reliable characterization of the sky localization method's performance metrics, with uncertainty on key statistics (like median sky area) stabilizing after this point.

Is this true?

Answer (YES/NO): NO